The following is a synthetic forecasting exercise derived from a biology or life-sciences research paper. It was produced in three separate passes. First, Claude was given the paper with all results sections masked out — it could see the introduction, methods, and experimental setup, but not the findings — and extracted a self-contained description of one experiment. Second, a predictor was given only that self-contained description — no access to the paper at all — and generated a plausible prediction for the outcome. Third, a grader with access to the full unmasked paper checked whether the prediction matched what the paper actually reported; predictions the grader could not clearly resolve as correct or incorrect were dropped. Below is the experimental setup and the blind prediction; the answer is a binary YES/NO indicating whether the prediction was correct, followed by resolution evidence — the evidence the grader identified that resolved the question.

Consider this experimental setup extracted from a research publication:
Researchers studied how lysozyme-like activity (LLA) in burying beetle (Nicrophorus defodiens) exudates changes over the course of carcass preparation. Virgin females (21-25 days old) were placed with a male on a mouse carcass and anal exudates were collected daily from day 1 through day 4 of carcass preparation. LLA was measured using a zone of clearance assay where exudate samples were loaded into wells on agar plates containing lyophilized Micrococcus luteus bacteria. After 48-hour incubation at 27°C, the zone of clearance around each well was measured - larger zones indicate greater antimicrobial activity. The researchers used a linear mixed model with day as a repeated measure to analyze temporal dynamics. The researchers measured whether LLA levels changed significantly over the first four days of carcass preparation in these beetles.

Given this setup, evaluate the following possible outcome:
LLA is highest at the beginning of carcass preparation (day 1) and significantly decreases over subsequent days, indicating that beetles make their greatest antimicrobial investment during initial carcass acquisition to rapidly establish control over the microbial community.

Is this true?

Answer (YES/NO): NO